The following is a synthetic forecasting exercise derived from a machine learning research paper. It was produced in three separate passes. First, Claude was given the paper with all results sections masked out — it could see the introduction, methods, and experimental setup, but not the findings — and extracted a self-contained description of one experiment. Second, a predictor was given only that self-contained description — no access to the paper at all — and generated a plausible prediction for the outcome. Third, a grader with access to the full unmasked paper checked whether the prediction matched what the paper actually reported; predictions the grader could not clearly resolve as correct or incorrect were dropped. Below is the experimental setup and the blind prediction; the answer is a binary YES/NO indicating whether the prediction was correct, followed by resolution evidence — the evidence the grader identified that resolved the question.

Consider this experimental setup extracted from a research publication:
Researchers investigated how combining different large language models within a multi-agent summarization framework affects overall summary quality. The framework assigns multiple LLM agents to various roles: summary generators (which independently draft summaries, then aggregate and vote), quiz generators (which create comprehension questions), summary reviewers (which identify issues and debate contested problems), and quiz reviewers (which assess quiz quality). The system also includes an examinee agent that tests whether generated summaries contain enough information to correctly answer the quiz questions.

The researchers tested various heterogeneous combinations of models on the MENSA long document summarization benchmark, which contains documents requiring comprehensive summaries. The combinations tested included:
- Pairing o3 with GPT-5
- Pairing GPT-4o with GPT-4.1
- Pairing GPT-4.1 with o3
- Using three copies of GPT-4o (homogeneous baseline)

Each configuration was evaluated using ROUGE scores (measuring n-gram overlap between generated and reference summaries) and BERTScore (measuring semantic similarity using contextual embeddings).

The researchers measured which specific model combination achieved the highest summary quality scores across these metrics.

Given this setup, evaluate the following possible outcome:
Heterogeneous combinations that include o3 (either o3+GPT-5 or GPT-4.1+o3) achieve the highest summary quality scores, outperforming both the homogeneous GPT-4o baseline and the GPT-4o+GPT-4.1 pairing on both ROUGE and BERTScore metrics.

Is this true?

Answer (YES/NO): NO